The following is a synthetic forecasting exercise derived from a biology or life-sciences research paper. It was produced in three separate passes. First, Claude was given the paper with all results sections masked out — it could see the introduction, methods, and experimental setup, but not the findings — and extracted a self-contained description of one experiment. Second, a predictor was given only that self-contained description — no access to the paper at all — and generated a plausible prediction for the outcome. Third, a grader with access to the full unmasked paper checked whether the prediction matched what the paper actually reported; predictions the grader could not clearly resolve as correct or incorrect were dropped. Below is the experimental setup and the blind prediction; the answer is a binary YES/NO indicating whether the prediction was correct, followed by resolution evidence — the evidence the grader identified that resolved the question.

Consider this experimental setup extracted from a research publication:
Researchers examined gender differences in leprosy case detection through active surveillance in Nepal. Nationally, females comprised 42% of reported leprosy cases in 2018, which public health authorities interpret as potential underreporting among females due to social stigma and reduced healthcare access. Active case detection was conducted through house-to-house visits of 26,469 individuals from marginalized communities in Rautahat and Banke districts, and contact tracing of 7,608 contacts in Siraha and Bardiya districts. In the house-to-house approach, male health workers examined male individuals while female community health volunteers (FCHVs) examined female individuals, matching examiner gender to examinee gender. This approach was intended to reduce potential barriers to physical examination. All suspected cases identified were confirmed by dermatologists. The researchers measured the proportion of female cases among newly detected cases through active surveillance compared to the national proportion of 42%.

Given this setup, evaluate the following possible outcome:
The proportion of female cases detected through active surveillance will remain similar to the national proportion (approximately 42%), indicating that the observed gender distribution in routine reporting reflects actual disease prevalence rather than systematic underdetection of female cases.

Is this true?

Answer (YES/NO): NO